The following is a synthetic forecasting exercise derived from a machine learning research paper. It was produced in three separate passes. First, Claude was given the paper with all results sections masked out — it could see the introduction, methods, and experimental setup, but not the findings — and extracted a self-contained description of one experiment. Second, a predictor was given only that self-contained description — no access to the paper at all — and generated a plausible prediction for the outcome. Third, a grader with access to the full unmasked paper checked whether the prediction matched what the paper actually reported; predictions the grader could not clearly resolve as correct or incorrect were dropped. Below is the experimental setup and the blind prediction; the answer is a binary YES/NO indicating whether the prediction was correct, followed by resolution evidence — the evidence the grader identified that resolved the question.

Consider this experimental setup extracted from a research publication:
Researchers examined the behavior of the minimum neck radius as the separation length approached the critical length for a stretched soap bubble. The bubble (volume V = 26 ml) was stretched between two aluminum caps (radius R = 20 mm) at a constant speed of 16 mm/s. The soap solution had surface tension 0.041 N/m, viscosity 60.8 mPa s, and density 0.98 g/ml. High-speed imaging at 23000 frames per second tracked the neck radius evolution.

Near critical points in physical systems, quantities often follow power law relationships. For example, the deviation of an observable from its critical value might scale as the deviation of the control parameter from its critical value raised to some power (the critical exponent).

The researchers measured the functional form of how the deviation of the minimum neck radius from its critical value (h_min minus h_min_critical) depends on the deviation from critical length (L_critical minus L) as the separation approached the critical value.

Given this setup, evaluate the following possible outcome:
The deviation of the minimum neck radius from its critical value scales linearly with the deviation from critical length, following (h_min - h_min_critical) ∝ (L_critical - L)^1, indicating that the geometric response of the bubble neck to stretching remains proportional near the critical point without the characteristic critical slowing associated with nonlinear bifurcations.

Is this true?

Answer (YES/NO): NO